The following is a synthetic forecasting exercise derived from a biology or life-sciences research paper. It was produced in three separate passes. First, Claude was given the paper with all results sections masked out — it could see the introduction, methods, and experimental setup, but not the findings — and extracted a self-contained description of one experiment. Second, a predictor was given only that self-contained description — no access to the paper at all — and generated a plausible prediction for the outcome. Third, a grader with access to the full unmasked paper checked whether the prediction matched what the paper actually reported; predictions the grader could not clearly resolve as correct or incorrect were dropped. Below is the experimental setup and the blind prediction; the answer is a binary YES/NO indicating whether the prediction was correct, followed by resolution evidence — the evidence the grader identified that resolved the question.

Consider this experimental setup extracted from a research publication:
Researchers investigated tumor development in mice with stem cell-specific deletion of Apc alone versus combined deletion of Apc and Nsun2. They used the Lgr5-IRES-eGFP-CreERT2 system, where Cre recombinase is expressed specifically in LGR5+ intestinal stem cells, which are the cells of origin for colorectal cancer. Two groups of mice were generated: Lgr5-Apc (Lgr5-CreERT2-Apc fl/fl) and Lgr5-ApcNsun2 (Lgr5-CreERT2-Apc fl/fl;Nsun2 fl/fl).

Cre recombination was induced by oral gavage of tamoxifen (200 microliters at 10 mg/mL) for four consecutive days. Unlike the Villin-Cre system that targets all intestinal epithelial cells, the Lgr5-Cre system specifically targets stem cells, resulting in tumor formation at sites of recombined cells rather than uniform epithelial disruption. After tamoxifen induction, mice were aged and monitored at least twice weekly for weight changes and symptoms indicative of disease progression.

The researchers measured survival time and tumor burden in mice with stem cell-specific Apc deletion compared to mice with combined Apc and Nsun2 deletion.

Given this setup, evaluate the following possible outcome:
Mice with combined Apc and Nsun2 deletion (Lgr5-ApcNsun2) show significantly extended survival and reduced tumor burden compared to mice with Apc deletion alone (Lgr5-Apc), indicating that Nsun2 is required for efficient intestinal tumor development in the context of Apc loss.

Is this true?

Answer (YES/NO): YES